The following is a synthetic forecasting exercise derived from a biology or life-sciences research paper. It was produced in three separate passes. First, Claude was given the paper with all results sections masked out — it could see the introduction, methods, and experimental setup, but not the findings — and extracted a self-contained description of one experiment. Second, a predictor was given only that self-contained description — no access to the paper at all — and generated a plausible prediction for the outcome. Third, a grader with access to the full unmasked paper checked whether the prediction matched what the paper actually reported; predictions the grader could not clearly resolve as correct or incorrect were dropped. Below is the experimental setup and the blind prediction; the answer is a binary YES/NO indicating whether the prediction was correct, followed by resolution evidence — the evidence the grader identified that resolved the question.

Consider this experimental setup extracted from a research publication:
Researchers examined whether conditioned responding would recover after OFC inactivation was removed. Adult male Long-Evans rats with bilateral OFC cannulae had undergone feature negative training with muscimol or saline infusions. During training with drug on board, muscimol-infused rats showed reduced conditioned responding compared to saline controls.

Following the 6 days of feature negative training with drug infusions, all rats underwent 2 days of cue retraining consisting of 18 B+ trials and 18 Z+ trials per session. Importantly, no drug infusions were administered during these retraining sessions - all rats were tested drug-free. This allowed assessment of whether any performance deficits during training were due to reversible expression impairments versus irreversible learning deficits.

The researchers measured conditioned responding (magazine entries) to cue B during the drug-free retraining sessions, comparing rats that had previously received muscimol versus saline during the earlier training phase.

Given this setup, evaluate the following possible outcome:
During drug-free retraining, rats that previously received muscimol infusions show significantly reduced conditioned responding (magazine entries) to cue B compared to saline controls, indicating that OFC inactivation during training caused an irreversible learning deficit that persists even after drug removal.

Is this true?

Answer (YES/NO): NO